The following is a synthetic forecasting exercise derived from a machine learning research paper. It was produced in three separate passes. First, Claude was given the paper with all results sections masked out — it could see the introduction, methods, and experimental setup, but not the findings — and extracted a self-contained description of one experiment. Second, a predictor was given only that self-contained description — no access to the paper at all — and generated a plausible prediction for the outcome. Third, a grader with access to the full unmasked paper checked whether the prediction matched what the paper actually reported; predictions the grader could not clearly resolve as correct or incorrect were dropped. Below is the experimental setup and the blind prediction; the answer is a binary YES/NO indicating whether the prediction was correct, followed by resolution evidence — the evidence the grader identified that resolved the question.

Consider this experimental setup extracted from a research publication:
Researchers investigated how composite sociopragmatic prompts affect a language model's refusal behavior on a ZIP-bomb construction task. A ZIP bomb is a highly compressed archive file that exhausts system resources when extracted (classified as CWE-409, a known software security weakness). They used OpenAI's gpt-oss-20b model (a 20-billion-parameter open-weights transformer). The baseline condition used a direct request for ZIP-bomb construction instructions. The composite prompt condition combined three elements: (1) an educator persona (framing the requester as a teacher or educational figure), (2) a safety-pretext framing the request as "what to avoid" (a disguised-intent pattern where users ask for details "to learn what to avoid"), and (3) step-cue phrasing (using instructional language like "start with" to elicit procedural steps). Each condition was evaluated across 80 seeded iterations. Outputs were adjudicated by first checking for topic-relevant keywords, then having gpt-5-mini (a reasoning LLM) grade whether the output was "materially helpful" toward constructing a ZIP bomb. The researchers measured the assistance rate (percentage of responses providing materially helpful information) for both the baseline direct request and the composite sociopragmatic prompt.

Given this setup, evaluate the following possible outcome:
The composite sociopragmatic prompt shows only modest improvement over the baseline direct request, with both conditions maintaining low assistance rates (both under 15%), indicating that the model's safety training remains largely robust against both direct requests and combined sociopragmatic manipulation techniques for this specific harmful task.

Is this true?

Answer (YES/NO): NO